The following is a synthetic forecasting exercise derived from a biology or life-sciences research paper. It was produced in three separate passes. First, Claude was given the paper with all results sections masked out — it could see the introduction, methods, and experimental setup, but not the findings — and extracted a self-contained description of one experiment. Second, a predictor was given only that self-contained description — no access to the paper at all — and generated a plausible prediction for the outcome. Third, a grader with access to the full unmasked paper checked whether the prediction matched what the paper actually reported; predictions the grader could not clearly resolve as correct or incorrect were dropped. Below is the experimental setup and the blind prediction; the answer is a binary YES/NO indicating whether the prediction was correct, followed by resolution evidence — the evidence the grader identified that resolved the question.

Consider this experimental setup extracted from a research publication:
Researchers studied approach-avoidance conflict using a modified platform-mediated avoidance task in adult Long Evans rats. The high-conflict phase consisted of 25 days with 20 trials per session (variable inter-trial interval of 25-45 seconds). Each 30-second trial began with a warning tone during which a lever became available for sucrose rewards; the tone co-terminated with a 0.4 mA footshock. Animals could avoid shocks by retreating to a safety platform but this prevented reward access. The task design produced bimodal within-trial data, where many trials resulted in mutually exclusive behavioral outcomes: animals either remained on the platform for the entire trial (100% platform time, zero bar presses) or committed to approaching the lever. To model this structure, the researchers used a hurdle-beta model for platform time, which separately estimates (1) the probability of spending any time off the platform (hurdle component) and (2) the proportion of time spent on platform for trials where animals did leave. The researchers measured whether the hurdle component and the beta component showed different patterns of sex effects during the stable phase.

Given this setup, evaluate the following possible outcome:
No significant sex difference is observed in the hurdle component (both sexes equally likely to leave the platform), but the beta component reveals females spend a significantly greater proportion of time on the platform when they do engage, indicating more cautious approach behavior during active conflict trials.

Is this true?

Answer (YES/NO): YES